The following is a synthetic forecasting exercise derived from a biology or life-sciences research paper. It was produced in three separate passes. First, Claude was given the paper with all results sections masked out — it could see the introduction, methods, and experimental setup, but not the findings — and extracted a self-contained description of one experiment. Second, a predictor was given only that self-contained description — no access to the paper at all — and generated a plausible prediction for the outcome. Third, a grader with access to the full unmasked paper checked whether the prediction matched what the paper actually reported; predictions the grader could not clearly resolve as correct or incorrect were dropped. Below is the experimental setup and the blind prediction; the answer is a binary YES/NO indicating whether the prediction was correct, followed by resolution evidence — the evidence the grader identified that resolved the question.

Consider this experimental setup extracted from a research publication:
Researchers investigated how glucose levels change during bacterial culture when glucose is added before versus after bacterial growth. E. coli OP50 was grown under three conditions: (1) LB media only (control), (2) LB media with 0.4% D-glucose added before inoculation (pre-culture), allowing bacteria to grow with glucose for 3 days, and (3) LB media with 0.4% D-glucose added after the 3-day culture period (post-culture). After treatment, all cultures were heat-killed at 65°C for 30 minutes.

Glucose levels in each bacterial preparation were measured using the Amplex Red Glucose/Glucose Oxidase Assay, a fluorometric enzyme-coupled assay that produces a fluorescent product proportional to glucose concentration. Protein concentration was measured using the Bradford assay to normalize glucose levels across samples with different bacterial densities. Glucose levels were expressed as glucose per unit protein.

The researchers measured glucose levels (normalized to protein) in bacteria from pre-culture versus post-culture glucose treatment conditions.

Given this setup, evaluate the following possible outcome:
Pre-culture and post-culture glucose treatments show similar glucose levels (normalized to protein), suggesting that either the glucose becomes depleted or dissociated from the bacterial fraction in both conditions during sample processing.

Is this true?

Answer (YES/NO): NO